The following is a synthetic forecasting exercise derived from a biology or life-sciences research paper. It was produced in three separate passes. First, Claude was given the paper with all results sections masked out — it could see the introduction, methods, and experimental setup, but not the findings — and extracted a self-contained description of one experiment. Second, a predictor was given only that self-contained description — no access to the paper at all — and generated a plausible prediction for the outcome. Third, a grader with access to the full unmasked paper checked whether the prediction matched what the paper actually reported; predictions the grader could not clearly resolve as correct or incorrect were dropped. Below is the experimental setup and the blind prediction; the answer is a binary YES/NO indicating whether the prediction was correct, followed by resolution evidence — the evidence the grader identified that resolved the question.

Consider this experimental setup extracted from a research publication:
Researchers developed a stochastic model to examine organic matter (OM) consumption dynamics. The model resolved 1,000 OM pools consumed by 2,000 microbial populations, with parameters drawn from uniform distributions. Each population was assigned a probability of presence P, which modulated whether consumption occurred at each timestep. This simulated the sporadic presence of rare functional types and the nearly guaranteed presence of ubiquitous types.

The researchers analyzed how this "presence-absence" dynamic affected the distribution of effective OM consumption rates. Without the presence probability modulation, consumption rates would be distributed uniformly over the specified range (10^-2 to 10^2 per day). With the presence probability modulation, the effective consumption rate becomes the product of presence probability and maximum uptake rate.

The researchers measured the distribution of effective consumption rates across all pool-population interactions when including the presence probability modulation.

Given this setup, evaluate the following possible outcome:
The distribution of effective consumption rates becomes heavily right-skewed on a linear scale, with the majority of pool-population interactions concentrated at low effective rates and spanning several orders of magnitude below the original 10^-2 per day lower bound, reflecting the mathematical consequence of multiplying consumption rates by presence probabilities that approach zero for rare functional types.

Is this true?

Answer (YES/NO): NO